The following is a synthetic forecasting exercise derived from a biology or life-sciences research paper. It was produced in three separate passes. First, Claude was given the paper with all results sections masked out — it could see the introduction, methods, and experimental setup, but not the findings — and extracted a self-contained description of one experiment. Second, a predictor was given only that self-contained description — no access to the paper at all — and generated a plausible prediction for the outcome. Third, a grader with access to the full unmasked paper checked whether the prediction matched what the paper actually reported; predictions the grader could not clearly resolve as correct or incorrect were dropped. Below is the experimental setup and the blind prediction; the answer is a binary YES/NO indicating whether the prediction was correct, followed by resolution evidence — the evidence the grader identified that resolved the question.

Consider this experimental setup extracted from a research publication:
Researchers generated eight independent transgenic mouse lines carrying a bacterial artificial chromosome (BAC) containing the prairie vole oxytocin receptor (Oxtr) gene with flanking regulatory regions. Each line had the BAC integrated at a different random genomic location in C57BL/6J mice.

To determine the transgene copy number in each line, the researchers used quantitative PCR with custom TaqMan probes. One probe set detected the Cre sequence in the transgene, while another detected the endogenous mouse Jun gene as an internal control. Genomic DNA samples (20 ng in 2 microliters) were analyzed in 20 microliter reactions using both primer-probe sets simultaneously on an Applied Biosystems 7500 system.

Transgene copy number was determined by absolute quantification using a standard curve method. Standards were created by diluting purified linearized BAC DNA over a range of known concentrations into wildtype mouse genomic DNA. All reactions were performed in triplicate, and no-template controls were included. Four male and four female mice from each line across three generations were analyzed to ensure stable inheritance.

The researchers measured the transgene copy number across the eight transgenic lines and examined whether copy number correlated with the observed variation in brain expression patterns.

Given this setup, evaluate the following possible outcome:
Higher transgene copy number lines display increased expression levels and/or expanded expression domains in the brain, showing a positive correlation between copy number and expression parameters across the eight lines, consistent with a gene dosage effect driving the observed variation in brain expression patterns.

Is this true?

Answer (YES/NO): NO